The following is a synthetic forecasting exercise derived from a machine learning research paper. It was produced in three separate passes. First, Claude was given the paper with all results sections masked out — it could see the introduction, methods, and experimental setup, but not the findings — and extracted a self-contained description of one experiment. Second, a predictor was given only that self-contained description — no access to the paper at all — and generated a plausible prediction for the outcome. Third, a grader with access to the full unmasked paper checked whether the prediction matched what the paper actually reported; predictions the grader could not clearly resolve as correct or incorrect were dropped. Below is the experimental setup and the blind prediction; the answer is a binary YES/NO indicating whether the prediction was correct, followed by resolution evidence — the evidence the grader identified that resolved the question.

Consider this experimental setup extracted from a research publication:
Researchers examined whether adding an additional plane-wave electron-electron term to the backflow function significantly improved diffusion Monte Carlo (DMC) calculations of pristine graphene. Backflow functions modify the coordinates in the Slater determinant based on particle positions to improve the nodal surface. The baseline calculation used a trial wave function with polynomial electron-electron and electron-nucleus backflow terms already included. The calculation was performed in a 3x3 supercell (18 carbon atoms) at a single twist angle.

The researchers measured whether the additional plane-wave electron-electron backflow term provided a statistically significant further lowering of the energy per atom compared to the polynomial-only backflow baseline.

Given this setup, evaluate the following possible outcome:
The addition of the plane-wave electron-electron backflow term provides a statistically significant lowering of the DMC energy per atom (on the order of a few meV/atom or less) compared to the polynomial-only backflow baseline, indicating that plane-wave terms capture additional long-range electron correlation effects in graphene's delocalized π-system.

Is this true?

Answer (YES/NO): NO